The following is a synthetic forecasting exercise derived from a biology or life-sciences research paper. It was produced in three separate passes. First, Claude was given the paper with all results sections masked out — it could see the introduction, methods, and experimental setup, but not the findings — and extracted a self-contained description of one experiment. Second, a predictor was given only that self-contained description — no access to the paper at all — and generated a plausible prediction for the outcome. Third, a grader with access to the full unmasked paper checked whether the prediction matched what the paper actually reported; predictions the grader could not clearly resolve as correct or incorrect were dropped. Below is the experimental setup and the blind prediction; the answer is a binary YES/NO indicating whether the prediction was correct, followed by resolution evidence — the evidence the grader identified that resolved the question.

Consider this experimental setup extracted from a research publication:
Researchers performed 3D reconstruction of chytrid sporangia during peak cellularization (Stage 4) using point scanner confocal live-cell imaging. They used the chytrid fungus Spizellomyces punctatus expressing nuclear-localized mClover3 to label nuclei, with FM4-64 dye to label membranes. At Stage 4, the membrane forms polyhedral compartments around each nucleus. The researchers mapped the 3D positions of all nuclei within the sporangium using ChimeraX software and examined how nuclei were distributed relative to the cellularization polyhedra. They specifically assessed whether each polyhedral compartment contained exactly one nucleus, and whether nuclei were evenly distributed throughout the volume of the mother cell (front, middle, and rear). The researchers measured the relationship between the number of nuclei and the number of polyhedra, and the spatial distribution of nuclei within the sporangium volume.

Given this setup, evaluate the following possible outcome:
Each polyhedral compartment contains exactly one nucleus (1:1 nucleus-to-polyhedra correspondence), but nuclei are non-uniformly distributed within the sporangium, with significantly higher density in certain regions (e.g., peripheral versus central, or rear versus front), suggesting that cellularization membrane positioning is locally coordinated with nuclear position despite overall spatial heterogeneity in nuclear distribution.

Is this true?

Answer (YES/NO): NO